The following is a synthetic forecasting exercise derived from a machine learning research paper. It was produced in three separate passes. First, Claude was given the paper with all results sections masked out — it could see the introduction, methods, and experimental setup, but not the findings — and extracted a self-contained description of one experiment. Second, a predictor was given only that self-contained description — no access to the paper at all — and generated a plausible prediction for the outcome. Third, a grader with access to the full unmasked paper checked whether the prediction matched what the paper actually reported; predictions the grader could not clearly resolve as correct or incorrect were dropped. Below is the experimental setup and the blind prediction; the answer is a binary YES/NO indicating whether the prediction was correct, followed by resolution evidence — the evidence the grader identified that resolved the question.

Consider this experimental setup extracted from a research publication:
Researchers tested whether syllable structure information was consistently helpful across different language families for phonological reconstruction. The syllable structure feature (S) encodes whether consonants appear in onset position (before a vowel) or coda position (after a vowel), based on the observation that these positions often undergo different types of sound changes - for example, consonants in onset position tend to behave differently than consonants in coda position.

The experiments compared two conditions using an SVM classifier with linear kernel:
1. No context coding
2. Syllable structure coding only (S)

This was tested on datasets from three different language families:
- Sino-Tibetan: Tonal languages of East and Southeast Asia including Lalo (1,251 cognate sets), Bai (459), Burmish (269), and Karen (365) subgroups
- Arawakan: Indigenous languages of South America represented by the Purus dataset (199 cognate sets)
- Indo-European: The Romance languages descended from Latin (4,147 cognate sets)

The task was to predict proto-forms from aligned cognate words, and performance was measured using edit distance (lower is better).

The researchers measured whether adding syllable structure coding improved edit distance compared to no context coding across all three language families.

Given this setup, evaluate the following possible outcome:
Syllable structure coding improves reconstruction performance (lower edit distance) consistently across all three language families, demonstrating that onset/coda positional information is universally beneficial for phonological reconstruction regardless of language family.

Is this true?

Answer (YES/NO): NO